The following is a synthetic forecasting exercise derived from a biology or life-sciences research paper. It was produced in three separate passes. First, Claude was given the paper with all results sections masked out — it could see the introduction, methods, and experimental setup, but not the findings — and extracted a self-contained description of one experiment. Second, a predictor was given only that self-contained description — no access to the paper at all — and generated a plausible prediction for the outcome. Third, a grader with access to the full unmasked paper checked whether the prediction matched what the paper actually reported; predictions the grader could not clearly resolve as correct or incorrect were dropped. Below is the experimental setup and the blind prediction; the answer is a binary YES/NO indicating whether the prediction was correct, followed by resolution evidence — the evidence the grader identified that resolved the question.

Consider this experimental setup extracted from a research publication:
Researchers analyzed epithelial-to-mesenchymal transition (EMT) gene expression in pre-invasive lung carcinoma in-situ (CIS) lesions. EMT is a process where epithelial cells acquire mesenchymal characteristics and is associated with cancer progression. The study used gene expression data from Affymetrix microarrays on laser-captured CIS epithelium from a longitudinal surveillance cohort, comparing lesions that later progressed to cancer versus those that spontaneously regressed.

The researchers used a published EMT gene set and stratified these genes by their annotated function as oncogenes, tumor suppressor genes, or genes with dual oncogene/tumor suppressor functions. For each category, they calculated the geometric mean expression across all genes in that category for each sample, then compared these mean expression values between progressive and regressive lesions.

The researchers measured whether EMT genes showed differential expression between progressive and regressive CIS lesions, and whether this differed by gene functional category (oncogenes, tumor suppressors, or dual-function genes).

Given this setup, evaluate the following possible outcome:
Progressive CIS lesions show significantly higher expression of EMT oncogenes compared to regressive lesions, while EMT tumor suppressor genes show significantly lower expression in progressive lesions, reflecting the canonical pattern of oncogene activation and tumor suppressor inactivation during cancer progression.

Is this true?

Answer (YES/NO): NO